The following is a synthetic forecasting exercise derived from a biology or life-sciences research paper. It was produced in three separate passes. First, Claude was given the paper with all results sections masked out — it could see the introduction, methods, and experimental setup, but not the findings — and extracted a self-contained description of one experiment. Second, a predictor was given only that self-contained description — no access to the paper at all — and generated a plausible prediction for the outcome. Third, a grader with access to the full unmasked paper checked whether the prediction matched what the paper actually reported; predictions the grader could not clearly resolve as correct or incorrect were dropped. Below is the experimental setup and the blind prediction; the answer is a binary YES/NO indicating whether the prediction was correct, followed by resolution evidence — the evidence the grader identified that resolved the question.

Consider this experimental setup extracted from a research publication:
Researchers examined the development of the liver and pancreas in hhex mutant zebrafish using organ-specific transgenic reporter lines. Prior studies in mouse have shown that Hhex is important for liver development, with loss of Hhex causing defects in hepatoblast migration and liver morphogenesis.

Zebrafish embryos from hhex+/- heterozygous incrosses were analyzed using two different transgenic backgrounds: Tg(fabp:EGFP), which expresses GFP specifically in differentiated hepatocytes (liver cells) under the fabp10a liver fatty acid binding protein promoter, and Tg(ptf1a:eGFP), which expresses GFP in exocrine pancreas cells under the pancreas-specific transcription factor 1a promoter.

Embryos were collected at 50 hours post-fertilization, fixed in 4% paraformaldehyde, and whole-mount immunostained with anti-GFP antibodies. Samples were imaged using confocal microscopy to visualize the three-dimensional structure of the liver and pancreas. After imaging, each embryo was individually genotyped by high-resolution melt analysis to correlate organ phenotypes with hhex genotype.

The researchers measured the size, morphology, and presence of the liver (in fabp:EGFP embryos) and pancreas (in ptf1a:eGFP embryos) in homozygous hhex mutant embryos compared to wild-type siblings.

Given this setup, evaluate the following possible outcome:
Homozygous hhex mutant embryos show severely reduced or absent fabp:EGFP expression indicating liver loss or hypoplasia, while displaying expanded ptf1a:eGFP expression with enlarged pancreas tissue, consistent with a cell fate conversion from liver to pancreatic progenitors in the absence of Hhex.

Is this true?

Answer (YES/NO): NO